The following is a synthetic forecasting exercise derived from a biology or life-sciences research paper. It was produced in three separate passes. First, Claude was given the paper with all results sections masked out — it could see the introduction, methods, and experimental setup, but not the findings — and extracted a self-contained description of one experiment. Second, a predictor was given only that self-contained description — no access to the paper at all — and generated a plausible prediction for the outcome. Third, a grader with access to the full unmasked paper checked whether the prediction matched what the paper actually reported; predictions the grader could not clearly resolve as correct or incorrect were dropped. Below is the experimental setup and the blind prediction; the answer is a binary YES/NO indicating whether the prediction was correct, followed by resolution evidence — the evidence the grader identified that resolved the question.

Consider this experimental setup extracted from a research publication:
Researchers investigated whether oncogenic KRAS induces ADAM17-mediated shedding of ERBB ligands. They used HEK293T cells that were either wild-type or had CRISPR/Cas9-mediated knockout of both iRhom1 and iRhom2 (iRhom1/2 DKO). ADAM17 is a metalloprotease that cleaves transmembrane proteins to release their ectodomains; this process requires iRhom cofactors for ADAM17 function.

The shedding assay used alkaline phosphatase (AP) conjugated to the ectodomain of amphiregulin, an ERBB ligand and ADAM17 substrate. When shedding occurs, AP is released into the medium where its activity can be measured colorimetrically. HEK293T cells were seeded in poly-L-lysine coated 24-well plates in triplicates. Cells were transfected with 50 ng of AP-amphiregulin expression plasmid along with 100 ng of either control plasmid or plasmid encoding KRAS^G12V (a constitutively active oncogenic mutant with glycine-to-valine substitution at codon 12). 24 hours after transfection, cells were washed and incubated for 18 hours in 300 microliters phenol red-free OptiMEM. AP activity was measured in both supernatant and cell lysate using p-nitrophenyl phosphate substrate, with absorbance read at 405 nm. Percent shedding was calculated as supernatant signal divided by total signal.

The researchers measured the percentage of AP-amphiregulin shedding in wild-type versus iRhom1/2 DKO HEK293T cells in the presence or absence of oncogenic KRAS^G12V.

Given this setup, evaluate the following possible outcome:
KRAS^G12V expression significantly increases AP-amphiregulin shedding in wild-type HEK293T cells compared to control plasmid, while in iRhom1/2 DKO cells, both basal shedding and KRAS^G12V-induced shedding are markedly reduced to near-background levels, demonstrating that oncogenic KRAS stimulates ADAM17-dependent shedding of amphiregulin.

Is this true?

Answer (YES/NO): YES